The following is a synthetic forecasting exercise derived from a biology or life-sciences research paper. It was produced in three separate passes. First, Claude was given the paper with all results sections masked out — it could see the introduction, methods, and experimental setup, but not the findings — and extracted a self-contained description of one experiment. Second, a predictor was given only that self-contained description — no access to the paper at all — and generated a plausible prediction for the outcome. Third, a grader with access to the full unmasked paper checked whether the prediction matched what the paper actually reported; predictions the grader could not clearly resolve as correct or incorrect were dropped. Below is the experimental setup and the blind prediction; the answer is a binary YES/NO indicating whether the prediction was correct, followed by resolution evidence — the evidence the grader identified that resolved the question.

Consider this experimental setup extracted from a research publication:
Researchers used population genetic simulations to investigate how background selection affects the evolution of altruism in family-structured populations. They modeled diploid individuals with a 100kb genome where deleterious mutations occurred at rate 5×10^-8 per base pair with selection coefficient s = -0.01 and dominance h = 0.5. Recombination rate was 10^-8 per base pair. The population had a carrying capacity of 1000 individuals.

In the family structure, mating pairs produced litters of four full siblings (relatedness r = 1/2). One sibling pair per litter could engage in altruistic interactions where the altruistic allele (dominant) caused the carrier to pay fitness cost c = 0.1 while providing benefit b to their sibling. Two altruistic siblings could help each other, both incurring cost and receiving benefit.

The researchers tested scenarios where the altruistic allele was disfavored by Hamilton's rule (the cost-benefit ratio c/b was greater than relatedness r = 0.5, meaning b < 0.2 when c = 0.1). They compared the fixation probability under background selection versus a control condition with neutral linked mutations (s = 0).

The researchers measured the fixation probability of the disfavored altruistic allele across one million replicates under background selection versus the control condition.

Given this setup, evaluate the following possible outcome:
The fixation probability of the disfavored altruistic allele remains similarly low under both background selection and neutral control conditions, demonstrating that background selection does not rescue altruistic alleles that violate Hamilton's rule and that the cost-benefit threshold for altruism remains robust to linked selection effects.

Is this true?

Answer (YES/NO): NO